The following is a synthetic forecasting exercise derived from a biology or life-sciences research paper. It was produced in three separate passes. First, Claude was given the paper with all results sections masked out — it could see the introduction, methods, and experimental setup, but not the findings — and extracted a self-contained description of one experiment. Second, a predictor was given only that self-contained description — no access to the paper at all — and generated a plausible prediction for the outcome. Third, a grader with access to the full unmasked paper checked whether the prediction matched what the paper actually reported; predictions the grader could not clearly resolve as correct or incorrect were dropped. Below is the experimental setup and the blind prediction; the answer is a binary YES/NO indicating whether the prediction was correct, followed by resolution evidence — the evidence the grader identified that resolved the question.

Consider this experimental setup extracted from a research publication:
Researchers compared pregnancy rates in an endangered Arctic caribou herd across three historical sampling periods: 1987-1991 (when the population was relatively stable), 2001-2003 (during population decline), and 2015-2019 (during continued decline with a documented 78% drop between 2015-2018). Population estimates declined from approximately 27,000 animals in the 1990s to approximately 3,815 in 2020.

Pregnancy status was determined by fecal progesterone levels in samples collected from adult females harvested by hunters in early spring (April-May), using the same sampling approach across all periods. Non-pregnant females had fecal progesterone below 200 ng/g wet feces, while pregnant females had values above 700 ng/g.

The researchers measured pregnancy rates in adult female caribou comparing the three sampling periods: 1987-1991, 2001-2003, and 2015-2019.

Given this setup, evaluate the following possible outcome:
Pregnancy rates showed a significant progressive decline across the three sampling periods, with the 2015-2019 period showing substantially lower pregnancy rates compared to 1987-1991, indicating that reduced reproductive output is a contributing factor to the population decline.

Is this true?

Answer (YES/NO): NO